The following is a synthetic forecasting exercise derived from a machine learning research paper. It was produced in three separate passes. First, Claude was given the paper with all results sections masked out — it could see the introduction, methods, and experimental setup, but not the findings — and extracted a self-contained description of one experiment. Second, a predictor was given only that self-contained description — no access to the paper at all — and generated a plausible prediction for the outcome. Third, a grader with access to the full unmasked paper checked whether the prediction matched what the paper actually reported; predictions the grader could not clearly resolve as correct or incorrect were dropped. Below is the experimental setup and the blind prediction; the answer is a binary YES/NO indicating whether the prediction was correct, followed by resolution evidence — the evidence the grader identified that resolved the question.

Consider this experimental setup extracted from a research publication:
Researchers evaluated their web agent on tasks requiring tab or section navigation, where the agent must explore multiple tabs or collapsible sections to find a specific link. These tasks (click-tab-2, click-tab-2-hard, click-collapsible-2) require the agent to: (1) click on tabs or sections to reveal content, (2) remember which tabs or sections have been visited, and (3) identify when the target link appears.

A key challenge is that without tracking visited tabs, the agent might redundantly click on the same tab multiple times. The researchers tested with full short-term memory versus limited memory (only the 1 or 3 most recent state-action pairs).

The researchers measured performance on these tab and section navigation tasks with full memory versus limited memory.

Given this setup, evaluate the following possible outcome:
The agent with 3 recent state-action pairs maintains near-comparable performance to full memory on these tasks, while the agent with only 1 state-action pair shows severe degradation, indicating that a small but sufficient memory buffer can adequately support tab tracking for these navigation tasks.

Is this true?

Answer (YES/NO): NO